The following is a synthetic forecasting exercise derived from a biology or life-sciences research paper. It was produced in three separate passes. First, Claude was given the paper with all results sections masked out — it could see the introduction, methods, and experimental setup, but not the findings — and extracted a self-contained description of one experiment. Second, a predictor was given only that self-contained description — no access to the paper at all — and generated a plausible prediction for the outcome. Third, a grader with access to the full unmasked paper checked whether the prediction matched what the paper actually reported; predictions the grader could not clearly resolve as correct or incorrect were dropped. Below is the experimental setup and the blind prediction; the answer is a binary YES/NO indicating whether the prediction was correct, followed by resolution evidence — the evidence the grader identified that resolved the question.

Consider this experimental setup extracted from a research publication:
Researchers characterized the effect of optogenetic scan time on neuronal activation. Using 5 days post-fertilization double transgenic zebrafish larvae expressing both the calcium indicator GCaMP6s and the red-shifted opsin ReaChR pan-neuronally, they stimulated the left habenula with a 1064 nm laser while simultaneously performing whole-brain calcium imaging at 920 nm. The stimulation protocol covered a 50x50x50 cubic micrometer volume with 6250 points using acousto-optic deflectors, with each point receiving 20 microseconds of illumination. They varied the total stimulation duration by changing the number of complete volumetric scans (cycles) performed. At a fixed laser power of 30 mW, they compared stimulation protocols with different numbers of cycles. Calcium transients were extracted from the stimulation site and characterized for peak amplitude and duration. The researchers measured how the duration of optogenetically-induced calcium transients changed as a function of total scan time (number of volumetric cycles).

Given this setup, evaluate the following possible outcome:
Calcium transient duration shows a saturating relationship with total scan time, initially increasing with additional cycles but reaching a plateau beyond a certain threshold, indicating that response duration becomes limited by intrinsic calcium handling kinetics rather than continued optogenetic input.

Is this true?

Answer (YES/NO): NO